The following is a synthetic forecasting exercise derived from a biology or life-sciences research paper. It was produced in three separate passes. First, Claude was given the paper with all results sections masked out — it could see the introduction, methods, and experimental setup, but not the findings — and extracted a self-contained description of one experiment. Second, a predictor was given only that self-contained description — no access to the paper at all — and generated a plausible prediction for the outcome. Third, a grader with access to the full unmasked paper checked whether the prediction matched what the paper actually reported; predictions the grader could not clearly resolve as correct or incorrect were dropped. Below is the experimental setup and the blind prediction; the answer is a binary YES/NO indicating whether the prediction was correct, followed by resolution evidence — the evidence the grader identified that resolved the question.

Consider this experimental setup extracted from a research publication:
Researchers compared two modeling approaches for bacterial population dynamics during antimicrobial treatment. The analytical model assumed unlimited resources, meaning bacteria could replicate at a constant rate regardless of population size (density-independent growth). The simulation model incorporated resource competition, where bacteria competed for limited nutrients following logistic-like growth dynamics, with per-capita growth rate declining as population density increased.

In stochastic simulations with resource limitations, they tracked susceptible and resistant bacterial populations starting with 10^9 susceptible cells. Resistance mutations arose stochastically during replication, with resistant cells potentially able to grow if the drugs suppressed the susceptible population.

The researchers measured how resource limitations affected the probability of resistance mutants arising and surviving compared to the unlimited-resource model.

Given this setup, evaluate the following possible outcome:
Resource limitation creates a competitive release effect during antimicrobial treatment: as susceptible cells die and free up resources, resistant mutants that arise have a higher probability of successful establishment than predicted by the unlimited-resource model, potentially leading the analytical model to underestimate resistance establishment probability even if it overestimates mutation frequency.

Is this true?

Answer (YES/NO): NO